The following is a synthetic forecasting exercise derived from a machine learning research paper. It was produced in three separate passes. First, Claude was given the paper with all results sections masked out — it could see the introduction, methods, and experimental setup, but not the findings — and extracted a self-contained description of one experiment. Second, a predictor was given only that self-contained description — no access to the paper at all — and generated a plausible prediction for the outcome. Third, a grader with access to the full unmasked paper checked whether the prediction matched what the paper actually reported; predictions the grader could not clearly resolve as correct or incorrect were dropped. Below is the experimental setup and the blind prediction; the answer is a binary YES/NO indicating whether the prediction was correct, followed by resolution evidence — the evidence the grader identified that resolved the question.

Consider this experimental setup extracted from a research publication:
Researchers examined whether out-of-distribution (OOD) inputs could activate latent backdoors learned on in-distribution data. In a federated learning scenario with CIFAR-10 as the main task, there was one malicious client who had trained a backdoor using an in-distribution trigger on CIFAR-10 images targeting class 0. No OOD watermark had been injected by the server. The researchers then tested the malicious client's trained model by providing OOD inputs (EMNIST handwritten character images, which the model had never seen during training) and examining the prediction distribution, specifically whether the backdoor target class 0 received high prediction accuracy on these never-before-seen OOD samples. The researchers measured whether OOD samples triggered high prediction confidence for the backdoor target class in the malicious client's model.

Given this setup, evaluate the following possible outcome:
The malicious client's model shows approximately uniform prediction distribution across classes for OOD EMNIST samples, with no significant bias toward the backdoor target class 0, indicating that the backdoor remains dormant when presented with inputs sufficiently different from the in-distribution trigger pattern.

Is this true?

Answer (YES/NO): NO